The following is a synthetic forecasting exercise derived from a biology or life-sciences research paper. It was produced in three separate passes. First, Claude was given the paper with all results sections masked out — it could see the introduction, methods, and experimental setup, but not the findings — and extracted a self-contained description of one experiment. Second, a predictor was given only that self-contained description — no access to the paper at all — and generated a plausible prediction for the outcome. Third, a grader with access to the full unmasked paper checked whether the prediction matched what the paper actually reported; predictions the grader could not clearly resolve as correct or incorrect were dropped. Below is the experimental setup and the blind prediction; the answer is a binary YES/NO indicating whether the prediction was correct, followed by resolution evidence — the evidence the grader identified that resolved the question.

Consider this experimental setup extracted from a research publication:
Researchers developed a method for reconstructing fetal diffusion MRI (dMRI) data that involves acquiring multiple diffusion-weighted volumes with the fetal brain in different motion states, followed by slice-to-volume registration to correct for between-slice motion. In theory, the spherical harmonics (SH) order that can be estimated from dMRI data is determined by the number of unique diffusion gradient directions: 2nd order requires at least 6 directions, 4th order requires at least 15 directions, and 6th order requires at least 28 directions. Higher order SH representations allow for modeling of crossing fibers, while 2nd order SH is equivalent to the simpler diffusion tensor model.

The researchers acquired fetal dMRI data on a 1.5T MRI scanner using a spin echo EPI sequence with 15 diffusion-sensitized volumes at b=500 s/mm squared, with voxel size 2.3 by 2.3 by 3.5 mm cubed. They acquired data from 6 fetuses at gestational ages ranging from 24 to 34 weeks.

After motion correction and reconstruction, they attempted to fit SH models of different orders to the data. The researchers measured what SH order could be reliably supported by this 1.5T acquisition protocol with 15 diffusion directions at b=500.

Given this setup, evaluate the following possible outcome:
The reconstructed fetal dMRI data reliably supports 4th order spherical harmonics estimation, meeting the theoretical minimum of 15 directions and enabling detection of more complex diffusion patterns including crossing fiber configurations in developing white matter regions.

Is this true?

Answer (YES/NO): NO